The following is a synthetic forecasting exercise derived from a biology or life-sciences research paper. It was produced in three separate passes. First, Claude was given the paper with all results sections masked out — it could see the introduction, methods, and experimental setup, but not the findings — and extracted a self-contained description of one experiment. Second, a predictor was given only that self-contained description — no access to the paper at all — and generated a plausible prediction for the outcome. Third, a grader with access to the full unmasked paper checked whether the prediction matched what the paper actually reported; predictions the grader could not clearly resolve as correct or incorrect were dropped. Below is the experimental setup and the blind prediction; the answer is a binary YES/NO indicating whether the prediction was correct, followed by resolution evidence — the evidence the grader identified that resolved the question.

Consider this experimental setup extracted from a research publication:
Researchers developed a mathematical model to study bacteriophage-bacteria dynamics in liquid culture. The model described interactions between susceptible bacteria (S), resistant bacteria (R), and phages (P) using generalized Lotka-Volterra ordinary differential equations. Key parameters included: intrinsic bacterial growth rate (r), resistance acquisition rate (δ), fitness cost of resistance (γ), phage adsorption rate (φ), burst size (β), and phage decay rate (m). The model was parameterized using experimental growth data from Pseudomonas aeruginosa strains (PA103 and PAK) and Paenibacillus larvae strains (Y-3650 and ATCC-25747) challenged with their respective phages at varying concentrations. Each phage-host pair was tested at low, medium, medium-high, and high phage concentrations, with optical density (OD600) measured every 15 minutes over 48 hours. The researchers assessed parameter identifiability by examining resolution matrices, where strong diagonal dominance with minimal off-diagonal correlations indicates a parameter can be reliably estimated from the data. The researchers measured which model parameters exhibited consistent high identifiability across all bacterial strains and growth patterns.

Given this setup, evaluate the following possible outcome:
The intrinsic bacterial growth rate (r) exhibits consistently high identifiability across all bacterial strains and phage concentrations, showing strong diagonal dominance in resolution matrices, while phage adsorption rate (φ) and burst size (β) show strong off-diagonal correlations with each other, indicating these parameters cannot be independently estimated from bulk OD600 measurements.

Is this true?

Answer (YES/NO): NO